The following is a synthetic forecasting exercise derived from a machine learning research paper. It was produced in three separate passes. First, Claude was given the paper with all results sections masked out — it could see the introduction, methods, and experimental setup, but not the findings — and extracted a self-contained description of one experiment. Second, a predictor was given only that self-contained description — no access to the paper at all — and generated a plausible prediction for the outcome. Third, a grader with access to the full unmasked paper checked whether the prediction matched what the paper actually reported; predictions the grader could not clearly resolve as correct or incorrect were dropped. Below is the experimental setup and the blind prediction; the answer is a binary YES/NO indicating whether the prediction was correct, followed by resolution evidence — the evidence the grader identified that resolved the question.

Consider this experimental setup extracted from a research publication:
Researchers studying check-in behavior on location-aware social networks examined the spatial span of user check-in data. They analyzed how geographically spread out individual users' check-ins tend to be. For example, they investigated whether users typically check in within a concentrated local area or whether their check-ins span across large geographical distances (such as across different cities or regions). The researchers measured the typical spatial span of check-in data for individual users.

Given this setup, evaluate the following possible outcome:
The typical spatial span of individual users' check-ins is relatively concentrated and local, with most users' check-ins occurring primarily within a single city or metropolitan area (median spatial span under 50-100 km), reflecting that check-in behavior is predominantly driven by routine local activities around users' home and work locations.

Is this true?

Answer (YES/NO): NO